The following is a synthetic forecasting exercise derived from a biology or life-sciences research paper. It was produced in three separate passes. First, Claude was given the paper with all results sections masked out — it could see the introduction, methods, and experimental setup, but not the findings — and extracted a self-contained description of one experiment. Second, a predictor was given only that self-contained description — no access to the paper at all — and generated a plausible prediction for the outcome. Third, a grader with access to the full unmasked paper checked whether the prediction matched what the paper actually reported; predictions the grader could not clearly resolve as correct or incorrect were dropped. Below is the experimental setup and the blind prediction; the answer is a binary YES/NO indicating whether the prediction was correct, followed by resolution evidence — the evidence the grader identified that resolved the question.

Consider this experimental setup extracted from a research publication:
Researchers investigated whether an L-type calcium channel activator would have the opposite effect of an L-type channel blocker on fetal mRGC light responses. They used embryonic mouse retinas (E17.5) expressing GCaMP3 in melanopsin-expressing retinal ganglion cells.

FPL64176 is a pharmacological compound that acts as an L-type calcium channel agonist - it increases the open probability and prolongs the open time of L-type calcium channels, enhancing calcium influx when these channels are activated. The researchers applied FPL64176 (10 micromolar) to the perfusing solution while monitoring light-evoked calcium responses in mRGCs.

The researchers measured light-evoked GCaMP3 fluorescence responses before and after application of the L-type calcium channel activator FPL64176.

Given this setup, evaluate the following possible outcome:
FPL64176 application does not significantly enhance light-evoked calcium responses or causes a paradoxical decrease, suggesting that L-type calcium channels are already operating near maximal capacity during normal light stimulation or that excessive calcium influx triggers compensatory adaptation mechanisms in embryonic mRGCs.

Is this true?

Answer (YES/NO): NO